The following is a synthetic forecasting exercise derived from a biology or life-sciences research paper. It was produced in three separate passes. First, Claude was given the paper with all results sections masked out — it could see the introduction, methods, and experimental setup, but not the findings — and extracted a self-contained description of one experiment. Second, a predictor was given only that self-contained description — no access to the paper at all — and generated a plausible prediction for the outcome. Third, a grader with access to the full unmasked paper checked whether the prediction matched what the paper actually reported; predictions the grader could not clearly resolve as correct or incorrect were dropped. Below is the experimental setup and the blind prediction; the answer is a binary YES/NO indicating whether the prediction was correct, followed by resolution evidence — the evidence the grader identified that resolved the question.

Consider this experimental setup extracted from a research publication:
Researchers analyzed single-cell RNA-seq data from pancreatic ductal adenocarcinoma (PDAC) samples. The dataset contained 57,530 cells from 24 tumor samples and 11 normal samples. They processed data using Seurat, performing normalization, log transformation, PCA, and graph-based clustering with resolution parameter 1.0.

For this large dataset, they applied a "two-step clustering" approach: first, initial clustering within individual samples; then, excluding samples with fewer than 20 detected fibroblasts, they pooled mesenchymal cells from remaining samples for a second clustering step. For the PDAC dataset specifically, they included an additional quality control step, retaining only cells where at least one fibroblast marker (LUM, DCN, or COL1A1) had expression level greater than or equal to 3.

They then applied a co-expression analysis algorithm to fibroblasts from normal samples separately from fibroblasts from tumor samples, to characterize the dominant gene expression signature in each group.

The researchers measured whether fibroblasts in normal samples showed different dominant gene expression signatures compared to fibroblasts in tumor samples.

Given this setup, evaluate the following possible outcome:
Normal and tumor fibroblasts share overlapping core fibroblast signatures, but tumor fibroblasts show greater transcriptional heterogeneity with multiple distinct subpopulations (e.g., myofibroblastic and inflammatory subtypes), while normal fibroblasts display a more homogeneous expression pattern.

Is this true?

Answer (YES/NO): NO